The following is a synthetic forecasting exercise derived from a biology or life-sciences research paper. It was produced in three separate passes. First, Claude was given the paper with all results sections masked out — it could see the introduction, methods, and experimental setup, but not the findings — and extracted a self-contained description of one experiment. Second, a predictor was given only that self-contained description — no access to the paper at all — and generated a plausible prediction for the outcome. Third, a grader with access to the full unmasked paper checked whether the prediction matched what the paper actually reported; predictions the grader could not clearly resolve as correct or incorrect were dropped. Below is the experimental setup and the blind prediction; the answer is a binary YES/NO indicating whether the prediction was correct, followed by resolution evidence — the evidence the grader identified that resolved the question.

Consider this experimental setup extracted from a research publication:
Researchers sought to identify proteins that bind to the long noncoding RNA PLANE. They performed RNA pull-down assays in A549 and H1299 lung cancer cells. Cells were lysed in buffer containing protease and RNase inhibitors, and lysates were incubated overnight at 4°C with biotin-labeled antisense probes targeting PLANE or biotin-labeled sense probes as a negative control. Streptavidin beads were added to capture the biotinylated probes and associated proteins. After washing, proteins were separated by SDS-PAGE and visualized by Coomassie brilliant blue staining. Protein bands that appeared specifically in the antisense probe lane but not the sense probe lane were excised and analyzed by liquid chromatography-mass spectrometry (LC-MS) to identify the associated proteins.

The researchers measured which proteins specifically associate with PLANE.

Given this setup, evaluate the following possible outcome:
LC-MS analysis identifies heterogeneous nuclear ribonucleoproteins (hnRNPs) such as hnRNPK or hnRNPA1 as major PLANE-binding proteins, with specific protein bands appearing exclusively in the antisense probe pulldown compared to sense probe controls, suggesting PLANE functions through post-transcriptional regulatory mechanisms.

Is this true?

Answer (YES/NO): NO